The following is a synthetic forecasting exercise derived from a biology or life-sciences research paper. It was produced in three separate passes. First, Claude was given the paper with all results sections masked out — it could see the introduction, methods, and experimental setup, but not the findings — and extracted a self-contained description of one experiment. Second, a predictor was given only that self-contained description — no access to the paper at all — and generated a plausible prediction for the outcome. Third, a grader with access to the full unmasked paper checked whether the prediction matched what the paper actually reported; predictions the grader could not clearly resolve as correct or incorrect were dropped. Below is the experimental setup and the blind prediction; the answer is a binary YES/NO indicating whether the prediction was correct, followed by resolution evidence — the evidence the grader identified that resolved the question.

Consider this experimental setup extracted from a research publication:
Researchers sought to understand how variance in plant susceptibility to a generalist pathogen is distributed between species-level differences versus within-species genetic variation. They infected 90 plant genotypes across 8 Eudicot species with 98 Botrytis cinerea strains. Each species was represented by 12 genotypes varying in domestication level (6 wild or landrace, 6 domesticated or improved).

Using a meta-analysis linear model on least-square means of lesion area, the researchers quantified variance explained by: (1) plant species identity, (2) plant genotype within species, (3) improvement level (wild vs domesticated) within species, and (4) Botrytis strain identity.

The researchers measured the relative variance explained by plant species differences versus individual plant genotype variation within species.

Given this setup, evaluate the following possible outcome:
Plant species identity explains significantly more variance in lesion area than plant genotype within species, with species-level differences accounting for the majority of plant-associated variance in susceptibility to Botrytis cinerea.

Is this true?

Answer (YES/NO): YES